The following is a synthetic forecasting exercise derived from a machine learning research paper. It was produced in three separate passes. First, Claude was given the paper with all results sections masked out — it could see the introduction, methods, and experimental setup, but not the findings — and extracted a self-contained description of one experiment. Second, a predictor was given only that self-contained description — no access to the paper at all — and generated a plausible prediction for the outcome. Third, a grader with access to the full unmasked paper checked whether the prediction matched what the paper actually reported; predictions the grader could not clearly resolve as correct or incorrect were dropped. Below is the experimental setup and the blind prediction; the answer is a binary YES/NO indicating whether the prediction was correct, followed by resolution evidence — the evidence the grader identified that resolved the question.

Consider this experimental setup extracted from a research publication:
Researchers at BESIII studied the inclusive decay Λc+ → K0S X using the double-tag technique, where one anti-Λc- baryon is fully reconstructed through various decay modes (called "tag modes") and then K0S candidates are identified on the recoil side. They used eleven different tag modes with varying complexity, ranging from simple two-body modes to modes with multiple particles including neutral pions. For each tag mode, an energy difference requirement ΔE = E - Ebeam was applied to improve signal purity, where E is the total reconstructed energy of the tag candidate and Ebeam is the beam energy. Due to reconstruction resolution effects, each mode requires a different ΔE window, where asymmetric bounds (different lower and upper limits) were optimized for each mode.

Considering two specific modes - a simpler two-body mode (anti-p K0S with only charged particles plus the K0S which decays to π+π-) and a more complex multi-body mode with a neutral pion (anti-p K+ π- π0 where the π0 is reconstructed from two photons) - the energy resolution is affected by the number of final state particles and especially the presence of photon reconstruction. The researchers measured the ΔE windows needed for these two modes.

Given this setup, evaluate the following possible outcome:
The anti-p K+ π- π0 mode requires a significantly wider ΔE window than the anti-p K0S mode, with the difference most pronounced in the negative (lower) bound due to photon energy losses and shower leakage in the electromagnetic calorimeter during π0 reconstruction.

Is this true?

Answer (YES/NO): YES